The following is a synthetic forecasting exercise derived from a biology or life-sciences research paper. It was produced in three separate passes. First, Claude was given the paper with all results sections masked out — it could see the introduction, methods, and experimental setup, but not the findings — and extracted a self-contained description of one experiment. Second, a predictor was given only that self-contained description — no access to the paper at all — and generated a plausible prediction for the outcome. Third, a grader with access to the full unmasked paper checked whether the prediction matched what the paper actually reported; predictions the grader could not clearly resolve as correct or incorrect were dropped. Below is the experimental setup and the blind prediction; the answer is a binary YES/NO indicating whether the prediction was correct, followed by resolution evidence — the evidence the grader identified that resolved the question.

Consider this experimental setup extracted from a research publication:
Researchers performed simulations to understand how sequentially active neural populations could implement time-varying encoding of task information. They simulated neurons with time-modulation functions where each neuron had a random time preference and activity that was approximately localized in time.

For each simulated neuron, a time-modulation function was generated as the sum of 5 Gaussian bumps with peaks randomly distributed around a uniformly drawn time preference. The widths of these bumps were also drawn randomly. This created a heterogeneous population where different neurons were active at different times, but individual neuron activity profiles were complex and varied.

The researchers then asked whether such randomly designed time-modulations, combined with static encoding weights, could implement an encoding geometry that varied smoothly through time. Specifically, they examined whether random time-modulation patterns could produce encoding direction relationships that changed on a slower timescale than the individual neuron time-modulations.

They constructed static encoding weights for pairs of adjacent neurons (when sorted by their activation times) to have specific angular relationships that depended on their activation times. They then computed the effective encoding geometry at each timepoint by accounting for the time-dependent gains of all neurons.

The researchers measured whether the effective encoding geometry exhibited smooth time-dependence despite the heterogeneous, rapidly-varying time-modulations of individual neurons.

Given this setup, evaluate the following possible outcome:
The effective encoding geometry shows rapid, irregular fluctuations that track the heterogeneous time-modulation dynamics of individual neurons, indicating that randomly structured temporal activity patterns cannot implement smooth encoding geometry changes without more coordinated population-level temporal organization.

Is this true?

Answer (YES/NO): NO